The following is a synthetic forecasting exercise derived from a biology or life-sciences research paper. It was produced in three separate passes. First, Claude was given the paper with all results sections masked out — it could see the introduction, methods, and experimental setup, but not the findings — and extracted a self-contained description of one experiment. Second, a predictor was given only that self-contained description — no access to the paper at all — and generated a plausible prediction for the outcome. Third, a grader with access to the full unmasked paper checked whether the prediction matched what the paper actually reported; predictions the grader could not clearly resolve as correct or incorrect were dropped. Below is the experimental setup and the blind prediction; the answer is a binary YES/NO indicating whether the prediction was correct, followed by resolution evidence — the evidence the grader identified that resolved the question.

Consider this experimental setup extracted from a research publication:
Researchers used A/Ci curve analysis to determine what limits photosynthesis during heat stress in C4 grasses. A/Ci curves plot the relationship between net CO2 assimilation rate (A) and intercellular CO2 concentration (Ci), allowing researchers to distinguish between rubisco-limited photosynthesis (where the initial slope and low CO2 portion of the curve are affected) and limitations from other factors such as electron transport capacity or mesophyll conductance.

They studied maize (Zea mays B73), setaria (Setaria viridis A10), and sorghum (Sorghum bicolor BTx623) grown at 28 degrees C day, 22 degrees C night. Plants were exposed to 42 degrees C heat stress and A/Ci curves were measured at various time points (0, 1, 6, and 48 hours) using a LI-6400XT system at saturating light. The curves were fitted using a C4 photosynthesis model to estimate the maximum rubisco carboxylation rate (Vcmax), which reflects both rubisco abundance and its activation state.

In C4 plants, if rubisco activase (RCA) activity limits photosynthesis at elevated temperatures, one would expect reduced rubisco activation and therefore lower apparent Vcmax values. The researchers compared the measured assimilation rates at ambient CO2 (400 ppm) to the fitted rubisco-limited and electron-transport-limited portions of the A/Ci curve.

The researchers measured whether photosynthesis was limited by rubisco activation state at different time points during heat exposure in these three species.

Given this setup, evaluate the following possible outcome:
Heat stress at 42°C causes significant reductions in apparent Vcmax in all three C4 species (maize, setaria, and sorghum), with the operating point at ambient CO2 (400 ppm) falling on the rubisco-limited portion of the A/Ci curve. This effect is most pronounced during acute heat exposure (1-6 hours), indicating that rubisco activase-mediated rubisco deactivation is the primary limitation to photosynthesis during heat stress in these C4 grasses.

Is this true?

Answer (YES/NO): NO